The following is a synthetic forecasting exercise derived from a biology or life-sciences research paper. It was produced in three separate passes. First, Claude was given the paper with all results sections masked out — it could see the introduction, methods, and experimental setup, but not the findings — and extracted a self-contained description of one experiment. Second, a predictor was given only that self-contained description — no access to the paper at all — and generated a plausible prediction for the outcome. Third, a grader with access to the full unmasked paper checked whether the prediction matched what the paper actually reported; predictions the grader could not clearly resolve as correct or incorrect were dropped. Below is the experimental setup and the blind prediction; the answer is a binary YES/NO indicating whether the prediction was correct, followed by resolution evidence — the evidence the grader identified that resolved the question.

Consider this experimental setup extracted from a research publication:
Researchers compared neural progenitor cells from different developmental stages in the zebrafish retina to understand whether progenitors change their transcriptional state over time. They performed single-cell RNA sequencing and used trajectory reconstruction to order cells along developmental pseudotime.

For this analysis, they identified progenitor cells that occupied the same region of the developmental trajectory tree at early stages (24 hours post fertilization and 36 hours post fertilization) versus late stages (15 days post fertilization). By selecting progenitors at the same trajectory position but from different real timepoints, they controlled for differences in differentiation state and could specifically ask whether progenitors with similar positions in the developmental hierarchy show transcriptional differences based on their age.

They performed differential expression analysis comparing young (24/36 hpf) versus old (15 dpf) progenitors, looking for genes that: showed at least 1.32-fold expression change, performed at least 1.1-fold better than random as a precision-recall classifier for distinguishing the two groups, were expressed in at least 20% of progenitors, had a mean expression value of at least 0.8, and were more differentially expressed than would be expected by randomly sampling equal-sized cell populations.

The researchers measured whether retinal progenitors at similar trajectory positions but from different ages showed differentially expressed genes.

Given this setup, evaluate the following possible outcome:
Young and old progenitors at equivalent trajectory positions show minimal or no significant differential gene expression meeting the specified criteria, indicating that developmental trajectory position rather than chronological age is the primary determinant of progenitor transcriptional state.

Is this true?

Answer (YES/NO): YES